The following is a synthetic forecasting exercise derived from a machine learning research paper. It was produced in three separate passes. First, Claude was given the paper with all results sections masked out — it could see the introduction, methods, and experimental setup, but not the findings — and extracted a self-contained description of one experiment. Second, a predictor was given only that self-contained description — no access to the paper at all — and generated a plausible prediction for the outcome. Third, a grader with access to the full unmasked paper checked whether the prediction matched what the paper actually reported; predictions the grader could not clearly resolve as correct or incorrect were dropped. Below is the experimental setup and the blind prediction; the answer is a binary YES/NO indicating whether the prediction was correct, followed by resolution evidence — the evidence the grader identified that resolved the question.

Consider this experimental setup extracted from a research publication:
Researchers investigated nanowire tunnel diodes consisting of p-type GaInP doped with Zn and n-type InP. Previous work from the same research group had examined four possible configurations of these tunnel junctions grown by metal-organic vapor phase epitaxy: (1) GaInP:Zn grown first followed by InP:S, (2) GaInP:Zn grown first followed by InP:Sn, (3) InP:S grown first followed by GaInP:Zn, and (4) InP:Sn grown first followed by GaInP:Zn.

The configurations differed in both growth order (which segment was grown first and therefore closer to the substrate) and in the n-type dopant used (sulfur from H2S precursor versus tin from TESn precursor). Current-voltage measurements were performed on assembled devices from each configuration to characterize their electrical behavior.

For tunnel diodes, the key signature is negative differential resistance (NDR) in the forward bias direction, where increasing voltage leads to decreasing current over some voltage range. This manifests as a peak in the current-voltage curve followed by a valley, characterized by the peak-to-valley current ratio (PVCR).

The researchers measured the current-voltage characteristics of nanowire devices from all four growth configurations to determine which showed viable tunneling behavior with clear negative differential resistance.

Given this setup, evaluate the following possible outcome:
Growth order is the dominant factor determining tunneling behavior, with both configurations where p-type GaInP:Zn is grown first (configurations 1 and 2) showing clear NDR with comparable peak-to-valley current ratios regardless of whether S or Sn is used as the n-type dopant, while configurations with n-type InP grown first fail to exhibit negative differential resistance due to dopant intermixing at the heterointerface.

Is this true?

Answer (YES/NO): NO